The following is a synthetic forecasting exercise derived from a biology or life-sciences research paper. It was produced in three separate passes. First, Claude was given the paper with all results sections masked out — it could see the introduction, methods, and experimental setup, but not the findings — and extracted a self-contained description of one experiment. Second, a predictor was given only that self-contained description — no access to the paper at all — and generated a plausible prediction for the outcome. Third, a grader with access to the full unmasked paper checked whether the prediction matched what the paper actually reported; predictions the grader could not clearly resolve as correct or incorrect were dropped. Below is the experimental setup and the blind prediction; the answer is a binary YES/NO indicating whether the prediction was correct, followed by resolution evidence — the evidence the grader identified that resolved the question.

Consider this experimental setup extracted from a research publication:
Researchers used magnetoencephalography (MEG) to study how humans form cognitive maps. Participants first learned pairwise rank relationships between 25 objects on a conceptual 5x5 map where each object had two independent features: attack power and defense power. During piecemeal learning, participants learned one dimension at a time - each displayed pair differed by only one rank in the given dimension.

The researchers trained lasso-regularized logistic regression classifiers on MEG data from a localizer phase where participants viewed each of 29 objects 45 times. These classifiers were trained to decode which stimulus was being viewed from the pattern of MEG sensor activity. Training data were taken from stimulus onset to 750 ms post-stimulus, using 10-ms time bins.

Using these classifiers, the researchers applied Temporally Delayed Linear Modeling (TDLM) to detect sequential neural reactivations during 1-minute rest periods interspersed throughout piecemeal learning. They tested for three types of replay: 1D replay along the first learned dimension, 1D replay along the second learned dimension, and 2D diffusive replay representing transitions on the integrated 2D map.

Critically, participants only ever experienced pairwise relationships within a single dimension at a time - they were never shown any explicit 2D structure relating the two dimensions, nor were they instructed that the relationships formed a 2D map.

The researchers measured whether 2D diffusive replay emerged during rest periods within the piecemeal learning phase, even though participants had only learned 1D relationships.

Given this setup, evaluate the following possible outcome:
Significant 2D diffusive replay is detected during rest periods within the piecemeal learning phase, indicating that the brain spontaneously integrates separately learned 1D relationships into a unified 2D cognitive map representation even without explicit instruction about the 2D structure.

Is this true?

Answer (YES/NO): YES